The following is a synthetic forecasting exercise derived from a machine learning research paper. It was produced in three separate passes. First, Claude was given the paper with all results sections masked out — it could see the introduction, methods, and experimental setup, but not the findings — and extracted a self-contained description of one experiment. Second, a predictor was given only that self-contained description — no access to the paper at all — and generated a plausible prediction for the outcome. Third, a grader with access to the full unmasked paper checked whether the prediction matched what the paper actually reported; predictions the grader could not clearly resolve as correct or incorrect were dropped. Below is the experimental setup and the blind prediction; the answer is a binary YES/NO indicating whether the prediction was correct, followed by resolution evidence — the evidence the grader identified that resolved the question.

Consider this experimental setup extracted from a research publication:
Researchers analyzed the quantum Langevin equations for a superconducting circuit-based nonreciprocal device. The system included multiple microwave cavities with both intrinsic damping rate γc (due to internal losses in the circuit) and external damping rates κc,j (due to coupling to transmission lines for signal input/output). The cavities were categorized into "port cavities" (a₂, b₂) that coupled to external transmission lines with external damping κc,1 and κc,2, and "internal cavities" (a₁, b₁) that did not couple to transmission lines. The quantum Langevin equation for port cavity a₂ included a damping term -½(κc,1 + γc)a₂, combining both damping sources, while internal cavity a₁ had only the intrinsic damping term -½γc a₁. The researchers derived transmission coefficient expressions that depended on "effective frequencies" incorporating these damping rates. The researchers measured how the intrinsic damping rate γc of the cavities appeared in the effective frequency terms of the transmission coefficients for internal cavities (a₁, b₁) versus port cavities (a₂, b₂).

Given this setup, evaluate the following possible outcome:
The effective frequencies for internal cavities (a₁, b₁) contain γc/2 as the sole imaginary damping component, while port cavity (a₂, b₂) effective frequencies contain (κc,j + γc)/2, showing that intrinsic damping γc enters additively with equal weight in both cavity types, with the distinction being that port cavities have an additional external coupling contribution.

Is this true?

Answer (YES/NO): YES